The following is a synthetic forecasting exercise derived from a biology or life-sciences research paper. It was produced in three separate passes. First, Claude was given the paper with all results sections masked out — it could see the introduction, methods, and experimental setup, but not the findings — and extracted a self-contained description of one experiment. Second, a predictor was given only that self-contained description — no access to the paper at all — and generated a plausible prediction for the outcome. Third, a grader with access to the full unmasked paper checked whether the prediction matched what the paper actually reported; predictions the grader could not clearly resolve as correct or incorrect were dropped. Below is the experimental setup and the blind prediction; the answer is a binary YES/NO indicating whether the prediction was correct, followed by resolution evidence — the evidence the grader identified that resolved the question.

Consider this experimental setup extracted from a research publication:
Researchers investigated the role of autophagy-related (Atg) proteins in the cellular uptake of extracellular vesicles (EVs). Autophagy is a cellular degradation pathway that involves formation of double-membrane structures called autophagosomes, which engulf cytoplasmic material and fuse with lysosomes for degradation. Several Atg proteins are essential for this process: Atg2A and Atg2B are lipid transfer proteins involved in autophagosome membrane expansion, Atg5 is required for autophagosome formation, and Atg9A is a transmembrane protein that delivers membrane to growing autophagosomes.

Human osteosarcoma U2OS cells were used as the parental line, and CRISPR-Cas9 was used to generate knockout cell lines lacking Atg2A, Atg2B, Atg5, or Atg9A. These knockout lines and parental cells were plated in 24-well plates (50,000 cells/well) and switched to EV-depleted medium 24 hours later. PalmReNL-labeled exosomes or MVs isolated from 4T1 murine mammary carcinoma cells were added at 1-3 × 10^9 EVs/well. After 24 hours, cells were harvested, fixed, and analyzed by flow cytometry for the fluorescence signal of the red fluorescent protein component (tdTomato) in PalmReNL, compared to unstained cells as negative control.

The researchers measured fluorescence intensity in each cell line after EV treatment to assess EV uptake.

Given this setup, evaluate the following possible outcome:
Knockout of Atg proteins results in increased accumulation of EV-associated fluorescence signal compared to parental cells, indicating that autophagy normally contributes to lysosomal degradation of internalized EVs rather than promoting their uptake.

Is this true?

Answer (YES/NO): NO